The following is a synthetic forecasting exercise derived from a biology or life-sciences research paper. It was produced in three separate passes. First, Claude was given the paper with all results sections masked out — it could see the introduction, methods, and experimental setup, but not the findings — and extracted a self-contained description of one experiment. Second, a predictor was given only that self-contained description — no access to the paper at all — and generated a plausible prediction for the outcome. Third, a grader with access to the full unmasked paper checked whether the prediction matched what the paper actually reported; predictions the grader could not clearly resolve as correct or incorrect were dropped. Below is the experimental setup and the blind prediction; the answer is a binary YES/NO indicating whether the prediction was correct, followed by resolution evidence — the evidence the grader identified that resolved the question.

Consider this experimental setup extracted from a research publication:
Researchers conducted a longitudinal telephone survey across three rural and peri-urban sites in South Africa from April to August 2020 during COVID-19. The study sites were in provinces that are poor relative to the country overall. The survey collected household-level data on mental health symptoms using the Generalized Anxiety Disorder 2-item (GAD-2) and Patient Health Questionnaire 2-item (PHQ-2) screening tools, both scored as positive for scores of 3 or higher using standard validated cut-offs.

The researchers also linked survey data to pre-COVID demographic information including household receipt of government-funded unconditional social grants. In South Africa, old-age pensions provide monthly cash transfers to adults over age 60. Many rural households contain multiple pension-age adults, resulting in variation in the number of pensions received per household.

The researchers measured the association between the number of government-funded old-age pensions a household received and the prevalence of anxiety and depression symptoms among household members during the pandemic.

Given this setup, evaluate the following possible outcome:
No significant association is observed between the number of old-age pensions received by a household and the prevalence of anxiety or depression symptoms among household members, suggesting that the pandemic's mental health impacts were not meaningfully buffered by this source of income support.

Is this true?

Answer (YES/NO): NO